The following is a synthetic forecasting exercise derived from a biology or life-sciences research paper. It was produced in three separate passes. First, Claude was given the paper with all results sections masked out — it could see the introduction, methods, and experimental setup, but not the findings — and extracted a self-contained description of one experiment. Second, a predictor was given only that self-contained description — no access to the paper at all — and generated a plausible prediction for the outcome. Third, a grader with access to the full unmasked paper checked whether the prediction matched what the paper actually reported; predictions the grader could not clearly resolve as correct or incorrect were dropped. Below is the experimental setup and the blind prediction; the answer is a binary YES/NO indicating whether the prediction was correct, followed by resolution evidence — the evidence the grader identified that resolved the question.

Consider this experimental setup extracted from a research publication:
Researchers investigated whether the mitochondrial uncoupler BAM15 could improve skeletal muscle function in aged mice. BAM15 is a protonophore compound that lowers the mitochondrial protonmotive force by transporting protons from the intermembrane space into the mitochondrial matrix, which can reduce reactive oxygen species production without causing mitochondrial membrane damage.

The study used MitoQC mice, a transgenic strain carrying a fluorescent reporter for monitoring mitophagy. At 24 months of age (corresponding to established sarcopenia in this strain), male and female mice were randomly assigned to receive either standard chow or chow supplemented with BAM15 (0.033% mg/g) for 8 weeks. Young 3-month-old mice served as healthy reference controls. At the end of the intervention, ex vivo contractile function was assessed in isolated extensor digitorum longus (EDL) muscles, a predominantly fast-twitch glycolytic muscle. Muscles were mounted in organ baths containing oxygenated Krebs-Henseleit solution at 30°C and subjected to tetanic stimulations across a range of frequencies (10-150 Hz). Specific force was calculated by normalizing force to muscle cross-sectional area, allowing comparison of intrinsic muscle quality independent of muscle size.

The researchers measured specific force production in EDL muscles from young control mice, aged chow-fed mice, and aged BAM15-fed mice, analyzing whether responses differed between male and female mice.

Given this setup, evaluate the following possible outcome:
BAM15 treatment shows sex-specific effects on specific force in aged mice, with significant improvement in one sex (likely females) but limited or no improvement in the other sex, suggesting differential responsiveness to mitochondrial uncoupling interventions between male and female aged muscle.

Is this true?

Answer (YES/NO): NO